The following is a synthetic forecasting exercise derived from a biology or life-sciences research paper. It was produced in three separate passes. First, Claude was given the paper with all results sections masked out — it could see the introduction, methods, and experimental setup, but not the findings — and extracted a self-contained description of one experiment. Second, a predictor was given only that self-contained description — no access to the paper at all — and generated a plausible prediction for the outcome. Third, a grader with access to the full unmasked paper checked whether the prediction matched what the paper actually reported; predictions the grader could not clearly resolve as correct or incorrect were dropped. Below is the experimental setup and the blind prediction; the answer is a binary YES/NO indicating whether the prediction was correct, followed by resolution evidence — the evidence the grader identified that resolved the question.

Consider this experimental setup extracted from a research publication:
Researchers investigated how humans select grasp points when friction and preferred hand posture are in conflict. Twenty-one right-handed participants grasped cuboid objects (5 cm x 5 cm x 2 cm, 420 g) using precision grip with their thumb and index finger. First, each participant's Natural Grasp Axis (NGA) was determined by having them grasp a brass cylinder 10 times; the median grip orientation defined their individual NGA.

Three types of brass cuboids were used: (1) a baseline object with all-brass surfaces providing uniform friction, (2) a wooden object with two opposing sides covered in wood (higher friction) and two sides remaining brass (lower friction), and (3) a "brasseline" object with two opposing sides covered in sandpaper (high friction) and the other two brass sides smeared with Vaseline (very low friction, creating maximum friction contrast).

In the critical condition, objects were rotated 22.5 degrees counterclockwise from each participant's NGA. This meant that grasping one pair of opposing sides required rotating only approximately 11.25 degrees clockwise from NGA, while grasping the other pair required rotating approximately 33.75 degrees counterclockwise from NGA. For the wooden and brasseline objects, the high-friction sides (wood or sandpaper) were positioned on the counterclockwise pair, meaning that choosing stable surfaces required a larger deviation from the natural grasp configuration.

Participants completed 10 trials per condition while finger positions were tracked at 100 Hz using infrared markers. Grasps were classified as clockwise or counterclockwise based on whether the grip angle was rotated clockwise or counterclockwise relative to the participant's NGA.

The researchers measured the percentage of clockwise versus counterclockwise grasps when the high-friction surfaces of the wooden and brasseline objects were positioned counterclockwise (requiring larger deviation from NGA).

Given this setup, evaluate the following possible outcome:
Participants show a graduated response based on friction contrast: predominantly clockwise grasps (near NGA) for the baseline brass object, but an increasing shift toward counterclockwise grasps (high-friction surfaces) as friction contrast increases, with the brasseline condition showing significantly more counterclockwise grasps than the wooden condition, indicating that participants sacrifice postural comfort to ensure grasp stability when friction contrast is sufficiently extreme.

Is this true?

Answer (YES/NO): YES